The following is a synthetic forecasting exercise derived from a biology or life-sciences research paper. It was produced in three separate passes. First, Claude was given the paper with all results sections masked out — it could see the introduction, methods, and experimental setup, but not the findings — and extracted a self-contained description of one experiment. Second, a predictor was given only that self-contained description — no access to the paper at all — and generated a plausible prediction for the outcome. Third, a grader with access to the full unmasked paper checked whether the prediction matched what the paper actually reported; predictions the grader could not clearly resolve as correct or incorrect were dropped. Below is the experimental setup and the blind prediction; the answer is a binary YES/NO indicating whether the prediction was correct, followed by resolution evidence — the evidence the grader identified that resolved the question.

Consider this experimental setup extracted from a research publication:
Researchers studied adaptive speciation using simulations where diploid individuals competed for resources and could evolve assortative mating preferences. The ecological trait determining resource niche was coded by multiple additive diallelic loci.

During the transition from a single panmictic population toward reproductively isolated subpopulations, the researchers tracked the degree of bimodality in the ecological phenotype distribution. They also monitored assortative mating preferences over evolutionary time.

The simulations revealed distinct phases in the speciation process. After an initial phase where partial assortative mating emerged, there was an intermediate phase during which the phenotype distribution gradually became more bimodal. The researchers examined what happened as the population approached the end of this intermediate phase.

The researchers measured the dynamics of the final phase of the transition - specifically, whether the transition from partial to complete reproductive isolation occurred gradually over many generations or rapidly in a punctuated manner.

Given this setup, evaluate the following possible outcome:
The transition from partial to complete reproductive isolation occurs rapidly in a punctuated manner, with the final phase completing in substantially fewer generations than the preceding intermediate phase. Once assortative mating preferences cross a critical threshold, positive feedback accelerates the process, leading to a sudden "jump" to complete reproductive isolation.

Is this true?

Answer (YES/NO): YES